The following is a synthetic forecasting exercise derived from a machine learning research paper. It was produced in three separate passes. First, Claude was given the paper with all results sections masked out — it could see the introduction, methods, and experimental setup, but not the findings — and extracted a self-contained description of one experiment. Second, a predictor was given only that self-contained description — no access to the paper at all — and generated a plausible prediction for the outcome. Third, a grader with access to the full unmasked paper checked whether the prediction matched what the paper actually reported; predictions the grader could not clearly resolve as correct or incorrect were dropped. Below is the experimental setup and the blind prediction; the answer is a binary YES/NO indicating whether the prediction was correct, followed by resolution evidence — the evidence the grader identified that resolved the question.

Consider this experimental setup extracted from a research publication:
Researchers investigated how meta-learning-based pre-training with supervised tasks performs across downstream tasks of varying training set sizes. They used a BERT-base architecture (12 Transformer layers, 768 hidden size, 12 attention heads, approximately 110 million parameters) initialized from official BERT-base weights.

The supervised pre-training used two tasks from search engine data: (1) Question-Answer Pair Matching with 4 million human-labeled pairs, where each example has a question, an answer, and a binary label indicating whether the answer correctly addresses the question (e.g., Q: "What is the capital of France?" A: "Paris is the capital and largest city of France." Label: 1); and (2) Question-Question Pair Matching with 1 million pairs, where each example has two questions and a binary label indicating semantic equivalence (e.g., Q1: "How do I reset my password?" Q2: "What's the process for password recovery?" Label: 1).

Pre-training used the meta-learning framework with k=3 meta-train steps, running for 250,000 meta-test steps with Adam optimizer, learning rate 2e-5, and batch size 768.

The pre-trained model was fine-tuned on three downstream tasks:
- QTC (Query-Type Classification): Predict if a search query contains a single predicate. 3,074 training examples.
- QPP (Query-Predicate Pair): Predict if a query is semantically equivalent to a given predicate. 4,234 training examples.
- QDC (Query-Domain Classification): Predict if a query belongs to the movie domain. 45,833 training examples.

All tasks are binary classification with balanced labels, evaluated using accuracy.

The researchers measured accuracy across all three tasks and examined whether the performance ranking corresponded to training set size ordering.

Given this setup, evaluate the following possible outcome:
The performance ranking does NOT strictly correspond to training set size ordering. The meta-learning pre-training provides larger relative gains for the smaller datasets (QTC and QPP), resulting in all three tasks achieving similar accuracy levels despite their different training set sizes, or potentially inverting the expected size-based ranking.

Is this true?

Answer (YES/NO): NO